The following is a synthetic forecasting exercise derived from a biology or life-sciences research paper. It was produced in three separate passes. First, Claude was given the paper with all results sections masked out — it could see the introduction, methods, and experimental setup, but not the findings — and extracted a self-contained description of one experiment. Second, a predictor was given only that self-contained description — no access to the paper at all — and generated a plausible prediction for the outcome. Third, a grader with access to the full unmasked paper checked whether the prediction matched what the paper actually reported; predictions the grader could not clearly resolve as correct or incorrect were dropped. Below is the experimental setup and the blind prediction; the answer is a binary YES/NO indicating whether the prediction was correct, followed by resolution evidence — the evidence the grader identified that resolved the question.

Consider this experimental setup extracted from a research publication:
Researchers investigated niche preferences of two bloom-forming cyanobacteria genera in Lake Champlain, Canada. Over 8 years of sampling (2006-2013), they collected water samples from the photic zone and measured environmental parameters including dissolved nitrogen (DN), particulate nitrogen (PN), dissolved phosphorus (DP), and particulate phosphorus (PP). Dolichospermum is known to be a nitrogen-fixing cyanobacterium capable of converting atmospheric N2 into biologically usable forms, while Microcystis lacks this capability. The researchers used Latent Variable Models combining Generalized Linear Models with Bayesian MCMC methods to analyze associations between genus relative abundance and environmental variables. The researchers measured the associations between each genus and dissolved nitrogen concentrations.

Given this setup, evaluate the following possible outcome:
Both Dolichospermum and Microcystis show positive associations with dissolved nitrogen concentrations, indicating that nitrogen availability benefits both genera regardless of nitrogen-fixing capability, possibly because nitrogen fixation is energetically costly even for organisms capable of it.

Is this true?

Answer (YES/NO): NO